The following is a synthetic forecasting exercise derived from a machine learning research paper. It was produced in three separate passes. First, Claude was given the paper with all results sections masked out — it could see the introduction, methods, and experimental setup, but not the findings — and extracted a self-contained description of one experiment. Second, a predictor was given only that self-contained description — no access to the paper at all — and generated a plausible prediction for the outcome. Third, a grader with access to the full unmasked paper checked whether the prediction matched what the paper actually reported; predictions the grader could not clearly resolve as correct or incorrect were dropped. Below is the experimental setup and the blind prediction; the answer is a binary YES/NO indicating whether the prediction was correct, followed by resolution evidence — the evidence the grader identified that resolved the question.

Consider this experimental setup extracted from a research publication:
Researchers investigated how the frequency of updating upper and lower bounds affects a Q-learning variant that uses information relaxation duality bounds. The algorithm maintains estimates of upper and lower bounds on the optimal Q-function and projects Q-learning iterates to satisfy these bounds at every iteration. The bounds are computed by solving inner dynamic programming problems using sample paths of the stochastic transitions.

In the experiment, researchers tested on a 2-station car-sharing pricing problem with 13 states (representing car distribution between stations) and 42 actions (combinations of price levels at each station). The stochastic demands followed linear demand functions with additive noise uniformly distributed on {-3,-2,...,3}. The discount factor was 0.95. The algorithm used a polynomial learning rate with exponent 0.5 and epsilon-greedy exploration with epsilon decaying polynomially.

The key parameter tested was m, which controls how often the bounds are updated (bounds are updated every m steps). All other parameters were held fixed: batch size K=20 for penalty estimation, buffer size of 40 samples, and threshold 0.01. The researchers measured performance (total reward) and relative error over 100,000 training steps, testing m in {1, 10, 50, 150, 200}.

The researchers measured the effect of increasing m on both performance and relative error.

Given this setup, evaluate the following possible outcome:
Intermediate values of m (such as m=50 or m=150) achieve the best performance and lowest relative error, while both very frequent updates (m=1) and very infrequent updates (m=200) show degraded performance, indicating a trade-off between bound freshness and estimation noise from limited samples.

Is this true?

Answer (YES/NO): NO